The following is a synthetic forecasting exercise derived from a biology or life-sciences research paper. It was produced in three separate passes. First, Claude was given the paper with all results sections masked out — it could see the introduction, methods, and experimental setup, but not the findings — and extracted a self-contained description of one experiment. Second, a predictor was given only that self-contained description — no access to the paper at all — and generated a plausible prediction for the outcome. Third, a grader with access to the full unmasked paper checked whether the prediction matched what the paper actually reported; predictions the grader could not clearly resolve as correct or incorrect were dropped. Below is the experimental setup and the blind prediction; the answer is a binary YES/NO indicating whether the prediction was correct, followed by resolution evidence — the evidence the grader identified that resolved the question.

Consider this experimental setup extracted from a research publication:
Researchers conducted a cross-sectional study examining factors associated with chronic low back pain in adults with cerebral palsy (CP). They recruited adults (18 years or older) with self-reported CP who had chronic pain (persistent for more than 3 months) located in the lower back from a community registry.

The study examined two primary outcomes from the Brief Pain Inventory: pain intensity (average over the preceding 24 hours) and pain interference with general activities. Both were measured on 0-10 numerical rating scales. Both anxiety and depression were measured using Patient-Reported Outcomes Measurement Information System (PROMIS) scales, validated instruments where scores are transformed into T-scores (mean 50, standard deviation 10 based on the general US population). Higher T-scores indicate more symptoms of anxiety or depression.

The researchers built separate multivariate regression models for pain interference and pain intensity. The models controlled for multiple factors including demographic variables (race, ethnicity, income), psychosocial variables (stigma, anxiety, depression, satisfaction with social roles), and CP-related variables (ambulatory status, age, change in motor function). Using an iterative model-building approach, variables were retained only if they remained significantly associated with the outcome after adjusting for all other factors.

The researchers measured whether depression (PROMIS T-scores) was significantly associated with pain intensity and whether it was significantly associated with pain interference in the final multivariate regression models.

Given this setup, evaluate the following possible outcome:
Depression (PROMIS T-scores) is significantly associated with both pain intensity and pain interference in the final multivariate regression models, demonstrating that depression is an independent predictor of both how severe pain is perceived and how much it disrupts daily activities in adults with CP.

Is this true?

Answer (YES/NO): NO